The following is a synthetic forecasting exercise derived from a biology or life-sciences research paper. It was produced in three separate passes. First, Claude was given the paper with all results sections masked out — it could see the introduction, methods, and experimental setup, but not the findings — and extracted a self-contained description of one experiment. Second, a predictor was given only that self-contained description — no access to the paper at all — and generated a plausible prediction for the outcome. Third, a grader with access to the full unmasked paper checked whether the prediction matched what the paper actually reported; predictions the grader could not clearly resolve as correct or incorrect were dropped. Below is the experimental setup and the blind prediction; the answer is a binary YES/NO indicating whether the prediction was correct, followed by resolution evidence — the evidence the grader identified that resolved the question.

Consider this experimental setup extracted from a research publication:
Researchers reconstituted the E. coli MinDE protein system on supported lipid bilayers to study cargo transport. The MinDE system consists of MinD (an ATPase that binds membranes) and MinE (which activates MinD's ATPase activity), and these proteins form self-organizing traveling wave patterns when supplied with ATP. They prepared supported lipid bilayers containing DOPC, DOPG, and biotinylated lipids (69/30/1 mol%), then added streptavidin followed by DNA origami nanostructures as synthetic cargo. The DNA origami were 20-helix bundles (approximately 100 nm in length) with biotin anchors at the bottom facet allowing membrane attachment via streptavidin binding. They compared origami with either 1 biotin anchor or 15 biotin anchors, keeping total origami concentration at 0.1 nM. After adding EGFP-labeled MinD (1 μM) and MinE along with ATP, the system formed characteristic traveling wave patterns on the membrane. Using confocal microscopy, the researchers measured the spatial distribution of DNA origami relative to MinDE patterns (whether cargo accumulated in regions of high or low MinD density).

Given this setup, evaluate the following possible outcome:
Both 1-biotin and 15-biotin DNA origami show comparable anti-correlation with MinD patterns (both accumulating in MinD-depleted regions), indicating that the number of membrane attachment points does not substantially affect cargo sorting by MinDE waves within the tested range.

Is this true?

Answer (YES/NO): NO